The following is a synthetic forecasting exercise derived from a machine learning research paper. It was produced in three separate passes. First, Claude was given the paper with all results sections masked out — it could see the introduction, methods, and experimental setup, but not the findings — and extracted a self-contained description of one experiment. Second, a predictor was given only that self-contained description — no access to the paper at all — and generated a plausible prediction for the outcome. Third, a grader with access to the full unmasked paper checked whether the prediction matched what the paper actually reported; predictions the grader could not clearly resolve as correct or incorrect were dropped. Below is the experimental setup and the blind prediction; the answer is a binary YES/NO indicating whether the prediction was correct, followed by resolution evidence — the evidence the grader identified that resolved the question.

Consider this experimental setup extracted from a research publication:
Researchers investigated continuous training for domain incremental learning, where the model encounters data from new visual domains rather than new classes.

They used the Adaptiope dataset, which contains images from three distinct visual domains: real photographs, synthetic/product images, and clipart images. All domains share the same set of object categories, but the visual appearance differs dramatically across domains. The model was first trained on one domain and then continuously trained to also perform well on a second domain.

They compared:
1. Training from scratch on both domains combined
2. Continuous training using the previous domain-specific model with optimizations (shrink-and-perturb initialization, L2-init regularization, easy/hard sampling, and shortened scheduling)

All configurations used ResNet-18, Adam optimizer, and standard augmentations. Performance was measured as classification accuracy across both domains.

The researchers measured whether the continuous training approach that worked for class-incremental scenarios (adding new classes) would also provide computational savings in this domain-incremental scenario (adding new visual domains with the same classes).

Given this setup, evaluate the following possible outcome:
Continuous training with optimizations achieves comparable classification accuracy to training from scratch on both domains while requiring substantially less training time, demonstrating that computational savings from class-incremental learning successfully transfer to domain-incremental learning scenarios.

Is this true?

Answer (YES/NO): NO